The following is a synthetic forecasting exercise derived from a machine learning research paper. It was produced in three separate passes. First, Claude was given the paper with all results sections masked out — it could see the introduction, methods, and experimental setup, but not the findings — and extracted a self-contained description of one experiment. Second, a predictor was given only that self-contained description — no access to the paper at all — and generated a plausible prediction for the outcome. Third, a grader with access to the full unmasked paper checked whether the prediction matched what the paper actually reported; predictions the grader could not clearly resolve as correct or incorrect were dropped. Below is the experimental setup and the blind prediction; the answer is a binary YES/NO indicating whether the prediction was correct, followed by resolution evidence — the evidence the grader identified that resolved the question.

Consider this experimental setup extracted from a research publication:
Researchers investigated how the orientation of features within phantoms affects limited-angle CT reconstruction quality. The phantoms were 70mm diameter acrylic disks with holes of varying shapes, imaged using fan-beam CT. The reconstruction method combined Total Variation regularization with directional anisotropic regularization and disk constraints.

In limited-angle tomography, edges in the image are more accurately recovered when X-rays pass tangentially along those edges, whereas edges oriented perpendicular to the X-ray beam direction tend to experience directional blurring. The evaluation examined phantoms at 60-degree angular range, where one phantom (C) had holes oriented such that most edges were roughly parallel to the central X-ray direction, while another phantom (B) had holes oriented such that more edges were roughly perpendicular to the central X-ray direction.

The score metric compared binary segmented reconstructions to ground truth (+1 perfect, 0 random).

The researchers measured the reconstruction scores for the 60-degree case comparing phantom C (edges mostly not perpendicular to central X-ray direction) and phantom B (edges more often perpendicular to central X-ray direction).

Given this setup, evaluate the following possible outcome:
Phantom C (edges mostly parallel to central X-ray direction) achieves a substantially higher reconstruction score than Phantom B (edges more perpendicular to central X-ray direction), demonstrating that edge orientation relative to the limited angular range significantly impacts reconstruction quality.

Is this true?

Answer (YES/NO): YES